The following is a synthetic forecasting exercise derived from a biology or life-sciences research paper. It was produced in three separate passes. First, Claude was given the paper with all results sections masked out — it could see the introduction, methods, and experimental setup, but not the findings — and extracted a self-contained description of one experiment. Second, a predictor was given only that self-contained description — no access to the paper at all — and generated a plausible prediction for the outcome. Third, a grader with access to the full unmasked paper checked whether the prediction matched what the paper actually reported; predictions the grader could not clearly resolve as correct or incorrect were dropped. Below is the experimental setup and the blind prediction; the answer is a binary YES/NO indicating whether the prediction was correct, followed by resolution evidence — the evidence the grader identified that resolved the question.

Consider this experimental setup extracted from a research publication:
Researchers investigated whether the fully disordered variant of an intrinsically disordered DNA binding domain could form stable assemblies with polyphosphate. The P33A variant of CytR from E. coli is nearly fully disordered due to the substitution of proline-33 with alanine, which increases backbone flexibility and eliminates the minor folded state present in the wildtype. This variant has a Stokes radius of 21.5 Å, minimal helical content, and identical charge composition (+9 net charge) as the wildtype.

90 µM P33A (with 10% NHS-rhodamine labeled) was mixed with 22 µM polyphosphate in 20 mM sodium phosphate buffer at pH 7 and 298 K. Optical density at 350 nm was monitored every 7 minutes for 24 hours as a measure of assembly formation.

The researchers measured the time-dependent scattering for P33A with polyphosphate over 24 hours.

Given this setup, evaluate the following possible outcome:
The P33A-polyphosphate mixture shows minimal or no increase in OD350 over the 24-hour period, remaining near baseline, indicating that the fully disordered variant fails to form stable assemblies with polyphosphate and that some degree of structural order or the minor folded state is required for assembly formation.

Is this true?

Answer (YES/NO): NO